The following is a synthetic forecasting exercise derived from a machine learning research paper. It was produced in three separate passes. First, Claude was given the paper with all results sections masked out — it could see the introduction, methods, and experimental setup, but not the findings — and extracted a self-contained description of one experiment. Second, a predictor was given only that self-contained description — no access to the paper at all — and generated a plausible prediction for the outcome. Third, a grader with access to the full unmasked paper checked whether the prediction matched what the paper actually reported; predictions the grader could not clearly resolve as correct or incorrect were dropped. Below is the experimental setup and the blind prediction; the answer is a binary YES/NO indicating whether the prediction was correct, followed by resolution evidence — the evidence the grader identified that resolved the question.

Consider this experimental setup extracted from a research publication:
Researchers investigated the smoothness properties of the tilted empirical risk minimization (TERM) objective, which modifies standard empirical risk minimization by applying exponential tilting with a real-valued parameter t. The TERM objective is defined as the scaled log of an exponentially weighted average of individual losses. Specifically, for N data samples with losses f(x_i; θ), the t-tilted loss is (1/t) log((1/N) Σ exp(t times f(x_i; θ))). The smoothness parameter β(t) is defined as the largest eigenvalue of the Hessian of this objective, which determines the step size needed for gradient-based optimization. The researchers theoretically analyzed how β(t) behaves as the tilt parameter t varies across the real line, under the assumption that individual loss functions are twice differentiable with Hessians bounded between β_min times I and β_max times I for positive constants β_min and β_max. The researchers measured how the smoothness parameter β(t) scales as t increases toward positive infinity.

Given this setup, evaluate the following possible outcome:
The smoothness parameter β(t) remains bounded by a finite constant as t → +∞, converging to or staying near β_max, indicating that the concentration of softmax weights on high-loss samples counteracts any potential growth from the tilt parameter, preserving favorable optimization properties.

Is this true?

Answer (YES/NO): NO